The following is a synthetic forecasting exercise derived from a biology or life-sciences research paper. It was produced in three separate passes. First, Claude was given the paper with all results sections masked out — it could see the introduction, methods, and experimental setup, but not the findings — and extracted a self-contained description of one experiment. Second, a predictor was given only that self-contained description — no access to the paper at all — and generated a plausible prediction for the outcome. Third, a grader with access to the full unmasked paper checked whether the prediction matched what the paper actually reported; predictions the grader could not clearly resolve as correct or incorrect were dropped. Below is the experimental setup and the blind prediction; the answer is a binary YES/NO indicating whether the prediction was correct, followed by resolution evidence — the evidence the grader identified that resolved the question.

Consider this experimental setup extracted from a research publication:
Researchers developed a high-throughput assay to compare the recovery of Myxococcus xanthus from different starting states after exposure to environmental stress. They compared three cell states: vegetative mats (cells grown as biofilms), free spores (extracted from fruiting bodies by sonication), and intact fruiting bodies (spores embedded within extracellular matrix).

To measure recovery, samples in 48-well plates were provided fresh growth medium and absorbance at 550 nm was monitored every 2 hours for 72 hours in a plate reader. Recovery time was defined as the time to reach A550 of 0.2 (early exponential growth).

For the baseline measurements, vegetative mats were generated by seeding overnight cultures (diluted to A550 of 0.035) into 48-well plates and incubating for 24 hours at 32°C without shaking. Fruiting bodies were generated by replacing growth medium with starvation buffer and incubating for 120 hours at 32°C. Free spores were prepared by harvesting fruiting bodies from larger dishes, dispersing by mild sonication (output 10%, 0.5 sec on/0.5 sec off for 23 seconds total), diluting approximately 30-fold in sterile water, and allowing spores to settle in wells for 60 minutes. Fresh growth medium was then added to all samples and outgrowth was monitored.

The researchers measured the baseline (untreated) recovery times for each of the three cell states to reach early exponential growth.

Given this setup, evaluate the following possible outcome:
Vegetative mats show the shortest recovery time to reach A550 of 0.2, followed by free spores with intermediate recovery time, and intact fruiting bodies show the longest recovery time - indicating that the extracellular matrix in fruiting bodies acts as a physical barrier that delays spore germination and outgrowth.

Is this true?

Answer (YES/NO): NO